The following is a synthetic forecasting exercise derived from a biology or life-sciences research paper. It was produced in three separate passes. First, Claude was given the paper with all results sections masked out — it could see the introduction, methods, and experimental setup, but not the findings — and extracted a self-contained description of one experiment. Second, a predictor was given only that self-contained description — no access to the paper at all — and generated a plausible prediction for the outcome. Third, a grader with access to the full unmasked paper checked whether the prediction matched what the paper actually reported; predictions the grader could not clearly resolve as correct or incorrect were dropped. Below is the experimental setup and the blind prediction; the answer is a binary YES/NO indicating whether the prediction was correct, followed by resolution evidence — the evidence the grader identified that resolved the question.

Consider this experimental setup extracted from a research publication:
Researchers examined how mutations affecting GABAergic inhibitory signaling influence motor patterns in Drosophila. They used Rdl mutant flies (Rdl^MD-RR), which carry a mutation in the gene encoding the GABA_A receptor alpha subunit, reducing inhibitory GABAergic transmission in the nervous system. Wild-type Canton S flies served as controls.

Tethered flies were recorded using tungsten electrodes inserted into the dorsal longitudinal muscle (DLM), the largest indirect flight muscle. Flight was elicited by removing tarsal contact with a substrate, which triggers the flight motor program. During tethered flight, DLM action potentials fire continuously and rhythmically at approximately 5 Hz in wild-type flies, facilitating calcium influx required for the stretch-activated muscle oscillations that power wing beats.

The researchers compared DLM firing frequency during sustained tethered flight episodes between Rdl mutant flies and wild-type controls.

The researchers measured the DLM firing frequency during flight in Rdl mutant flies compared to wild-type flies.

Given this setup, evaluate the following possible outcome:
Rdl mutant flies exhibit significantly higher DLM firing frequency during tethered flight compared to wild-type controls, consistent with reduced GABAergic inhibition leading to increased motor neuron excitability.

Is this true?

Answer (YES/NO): NO